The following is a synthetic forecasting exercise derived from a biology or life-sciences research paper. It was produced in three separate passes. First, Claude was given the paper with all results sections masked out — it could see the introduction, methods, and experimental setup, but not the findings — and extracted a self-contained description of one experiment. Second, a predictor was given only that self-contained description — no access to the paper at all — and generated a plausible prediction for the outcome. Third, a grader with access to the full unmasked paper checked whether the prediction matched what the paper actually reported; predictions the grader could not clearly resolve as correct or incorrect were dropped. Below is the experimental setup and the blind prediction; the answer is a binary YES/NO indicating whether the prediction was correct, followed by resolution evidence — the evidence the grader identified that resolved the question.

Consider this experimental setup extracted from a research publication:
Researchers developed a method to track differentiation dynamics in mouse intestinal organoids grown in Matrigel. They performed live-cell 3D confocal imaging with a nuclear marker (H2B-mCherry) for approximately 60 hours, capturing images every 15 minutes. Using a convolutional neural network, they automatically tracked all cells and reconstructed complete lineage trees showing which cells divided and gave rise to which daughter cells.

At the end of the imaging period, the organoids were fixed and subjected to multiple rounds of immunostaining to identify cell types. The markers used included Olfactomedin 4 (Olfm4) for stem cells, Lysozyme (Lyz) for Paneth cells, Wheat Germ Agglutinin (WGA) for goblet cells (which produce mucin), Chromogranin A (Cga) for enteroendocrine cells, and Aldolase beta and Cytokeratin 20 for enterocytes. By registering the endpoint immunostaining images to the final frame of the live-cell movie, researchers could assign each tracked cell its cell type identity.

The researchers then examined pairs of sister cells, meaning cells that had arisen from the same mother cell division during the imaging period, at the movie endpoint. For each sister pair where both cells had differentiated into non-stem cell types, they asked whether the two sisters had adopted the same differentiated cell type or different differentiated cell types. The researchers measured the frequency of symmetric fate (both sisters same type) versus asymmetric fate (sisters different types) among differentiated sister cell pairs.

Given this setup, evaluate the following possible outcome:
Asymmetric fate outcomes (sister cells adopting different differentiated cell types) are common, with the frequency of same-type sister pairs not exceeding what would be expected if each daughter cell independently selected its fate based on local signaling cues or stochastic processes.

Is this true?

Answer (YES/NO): NO